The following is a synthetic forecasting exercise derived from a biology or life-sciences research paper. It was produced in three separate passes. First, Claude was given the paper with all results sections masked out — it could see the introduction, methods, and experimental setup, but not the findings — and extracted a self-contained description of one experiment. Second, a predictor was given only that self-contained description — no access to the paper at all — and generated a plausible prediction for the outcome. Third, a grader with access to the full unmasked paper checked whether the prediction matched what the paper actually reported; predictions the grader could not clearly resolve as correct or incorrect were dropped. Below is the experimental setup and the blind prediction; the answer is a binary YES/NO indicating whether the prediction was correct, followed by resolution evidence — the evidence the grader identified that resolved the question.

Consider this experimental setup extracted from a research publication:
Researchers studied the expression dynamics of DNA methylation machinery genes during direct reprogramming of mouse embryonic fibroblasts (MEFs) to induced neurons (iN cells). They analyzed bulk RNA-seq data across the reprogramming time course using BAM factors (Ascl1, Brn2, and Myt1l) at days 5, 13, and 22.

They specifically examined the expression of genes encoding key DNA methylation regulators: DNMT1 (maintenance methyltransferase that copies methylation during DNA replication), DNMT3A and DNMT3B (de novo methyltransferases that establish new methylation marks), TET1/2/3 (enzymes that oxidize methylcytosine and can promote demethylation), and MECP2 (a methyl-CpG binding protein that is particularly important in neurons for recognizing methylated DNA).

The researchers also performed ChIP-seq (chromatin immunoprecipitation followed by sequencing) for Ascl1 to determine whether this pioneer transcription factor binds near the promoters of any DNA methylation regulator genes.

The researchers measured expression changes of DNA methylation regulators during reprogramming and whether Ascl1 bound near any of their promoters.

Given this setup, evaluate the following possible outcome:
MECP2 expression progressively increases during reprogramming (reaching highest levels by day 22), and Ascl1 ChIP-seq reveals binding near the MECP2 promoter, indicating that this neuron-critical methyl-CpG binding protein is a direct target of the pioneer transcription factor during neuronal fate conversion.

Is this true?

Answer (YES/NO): NO